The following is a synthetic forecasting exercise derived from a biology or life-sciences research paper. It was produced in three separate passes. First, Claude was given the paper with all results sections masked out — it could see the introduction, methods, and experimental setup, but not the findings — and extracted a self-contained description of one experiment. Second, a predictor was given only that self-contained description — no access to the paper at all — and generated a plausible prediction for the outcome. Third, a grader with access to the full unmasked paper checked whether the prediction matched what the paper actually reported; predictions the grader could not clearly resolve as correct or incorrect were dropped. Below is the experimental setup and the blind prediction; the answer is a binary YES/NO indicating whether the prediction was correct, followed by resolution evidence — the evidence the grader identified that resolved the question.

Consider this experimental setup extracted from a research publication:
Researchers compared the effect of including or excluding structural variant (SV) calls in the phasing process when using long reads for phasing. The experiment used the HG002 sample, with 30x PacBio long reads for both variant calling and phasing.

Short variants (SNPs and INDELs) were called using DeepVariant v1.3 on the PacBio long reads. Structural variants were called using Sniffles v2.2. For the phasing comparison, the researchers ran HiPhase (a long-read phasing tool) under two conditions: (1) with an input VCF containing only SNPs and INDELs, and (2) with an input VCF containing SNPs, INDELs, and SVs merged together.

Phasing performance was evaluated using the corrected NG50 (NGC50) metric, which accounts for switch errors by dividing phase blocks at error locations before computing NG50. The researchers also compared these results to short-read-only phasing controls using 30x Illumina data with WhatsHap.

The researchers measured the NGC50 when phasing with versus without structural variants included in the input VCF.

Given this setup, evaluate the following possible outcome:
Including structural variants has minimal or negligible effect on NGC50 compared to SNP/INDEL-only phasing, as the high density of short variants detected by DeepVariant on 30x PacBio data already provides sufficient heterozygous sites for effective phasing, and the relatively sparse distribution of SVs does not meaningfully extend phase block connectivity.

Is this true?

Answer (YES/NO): NO